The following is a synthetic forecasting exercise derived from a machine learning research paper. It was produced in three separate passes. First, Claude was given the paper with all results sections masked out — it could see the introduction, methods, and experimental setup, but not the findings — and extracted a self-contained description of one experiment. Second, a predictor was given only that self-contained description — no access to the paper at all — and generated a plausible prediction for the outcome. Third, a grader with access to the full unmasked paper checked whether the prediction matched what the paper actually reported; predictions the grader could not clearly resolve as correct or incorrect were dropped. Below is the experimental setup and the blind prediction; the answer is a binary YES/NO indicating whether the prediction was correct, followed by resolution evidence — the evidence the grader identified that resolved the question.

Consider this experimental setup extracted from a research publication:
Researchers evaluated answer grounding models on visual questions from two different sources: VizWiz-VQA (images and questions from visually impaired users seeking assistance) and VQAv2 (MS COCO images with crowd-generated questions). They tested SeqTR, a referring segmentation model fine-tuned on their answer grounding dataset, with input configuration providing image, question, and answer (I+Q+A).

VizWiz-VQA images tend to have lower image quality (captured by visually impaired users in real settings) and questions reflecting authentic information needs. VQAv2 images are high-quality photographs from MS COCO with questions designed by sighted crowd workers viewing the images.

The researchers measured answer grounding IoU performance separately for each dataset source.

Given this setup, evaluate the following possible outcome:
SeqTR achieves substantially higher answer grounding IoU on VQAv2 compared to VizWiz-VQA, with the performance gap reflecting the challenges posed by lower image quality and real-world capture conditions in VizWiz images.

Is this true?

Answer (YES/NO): NO